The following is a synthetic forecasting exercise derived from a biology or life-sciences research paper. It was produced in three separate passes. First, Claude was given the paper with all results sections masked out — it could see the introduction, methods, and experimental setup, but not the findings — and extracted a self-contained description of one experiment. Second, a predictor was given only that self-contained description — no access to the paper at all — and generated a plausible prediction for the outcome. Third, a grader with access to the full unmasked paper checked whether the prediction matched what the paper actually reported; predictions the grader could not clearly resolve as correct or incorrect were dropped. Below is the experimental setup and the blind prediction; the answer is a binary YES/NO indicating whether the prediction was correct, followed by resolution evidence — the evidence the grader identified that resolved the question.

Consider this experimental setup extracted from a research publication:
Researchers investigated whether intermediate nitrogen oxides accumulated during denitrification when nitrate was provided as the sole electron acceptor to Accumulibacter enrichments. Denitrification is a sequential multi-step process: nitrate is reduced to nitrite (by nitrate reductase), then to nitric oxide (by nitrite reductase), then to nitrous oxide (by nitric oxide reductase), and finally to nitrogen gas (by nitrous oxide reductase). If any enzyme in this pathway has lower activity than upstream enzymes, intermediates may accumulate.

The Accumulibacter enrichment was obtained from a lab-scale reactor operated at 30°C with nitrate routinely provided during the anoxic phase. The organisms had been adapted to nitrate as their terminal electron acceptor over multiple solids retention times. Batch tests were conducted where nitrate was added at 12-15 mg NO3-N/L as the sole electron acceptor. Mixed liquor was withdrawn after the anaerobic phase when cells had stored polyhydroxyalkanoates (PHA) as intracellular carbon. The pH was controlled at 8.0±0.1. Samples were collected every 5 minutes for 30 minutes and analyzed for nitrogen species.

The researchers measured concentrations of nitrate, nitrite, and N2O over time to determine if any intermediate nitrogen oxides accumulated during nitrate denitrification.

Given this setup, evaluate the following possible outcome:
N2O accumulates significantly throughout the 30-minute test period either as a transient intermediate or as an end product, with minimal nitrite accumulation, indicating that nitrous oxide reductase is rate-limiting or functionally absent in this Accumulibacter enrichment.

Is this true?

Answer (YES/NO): NO